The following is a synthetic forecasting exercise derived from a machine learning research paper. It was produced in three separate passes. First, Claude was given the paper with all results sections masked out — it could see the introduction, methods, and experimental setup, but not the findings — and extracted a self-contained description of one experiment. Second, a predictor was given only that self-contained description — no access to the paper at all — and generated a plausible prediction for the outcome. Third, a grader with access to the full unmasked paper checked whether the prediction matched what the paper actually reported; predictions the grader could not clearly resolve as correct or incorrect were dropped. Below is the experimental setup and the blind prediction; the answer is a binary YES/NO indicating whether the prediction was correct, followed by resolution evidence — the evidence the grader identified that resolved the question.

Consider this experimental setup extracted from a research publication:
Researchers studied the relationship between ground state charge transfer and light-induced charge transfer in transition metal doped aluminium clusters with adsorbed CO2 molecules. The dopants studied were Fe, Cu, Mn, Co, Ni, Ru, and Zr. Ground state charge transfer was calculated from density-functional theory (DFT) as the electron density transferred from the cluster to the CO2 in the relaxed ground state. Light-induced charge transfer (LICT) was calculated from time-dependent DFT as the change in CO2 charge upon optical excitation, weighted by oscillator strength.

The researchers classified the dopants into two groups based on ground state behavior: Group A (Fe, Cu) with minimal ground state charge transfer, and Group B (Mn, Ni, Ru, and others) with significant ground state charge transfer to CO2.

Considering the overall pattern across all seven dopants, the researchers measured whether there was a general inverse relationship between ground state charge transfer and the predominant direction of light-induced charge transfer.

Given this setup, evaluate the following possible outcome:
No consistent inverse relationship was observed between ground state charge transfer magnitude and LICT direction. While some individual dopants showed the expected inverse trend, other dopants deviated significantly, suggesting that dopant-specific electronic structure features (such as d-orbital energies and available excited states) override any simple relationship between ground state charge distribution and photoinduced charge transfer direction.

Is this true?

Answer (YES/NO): NO